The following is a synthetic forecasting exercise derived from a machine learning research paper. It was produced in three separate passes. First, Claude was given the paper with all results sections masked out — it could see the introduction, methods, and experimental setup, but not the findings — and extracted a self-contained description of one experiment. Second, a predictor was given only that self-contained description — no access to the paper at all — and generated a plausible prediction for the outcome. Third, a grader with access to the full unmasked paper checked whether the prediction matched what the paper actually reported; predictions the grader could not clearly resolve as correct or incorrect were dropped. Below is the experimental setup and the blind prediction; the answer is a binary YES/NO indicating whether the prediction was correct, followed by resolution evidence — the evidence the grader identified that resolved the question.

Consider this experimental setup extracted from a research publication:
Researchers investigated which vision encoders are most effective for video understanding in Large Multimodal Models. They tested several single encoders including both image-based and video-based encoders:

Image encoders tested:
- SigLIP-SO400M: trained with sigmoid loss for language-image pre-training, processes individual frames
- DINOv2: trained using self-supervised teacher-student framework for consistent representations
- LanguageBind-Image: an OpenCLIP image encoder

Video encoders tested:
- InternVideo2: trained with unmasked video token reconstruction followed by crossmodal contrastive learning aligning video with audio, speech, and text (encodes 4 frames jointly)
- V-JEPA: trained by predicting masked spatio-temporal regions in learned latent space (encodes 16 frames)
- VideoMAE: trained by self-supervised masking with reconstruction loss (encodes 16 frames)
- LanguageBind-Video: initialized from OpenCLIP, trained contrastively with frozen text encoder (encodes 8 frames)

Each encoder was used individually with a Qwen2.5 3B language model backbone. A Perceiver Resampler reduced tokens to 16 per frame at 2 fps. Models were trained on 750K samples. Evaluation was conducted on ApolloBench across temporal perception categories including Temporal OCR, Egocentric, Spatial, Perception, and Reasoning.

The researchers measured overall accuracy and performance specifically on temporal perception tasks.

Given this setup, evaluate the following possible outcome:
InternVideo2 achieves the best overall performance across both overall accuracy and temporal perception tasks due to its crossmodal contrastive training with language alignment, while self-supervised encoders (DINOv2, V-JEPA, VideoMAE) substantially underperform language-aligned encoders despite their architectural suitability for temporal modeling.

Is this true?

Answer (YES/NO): NO